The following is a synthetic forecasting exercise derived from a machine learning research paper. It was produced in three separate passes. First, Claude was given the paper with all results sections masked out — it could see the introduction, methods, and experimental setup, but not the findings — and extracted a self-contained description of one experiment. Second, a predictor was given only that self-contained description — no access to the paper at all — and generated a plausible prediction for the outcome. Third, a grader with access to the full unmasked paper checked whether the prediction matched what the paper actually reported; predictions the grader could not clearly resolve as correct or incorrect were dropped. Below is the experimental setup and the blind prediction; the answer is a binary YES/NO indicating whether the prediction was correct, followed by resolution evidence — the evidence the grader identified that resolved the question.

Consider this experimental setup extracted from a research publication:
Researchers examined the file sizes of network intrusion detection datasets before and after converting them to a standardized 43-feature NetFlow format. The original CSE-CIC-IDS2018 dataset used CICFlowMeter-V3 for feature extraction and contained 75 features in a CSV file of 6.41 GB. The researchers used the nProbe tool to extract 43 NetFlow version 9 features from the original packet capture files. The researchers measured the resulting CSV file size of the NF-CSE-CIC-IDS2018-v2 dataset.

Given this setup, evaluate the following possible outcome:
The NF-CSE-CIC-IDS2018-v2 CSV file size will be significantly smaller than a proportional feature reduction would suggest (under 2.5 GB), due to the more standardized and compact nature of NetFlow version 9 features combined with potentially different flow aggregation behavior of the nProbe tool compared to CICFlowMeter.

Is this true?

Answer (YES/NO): NO